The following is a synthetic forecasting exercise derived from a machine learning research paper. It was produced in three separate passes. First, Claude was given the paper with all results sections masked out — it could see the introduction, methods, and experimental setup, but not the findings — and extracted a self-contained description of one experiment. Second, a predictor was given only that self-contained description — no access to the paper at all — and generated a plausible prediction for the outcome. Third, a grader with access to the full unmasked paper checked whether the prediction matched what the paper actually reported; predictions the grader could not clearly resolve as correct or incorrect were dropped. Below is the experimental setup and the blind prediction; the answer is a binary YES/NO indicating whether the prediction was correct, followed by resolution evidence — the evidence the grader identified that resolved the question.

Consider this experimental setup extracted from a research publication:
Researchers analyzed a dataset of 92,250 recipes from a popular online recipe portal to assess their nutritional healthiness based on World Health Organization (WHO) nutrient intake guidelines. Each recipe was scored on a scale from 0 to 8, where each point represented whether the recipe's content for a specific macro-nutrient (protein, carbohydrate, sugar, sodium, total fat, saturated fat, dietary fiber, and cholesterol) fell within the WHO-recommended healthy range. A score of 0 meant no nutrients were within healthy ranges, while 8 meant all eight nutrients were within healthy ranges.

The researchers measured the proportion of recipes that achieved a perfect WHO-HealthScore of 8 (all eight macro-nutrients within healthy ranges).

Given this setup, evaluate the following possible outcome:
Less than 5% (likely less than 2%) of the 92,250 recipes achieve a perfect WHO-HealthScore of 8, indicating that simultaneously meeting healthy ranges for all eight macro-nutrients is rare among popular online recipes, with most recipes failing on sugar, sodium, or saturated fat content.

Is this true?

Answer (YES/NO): YES